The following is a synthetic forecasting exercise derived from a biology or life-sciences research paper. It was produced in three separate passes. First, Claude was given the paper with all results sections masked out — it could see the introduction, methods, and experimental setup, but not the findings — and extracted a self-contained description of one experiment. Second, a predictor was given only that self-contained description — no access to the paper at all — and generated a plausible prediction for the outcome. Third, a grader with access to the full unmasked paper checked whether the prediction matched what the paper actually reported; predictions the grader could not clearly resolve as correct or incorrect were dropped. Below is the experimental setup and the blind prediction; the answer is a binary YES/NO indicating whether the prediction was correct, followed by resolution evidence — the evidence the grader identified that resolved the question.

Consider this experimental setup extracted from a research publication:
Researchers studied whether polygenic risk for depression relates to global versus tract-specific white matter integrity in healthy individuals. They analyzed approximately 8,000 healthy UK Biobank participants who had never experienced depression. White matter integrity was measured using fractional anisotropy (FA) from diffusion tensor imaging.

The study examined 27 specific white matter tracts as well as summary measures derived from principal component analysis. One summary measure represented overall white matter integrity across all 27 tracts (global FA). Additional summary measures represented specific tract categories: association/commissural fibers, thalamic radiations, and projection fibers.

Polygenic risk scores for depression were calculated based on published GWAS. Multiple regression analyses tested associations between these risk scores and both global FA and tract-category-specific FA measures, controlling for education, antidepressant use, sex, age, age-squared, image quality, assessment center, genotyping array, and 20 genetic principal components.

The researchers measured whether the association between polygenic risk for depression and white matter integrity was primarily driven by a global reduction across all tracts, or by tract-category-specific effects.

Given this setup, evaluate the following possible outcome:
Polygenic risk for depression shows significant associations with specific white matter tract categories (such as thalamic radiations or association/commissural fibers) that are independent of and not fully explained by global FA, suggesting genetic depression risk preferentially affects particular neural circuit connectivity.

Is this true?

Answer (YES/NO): YES